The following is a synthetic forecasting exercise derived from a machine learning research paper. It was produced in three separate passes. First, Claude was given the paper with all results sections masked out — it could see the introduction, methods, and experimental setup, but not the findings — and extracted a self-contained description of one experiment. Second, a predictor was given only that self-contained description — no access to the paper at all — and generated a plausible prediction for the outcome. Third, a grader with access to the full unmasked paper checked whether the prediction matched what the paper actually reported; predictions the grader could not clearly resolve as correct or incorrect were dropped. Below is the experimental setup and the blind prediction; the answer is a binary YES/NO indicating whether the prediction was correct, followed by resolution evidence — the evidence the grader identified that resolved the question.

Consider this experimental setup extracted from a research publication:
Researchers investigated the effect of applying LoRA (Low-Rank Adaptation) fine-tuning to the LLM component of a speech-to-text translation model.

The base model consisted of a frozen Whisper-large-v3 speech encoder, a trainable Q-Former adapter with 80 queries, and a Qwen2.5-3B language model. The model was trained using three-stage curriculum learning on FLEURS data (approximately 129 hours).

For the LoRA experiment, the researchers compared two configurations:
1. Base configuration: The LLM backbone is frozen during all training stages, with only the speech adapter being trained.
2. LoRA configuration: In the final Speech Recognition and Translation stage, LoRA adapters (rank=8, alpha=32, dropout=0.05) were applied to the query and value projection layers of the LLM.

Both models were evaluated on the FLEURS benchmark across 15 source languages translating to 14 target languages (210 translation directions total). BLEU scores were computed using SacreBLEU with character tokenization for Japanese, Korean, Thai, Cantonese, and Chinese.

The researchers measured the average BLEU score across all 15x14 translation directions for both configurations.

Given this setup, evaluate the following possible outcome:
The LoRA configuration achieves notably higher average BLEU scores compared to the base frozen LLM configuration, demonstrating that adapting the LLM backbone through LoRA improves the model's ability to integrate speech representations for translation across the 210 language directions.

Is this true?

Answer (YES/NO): NO